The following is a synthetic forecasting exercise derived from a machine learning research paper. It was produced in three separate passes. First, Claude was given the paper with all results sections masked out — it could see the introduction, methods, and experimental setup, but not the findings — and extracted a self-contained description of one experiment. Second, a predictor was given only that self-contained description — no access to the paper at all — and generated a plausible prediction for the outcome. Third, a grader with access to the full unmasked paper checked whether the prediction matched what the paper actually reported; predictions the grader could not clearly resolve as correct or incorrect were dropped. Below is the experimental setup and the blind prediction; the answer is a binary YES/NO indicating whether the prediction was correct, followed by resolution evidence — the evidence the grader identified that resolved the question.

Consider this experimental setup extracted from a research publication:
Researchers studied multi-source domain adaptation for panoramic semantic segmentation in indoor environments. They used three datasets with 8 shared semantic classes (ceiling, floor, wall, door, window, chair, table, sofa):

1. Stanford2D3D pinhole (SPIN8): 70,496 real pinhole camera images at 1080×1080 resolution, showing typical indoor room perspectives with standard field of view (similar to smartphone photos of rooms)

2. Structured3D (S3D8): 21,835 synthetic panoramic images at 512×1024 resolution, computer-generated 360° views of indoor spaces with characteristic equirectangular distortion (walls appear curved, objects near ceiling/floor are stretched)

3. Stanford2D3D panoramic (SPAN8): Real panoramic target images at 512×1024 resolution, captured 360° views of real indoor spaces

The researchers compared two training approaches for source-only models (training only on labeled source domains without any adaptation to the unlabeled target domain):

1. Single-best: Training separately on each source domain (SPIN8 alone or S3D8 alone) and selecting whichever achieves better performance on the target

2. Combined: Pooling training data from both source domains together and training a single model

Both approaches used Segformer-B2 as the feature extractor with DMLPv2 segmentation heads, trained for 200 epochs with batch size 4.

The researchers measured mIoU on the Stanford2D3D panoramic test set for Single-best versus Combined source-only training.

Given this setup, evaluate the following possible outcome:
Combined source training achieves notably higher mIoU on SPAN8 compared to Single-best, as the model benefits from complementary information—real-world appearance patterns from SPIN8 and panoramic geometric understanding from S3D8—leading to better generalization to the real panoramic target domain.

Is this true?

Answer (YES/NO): YES